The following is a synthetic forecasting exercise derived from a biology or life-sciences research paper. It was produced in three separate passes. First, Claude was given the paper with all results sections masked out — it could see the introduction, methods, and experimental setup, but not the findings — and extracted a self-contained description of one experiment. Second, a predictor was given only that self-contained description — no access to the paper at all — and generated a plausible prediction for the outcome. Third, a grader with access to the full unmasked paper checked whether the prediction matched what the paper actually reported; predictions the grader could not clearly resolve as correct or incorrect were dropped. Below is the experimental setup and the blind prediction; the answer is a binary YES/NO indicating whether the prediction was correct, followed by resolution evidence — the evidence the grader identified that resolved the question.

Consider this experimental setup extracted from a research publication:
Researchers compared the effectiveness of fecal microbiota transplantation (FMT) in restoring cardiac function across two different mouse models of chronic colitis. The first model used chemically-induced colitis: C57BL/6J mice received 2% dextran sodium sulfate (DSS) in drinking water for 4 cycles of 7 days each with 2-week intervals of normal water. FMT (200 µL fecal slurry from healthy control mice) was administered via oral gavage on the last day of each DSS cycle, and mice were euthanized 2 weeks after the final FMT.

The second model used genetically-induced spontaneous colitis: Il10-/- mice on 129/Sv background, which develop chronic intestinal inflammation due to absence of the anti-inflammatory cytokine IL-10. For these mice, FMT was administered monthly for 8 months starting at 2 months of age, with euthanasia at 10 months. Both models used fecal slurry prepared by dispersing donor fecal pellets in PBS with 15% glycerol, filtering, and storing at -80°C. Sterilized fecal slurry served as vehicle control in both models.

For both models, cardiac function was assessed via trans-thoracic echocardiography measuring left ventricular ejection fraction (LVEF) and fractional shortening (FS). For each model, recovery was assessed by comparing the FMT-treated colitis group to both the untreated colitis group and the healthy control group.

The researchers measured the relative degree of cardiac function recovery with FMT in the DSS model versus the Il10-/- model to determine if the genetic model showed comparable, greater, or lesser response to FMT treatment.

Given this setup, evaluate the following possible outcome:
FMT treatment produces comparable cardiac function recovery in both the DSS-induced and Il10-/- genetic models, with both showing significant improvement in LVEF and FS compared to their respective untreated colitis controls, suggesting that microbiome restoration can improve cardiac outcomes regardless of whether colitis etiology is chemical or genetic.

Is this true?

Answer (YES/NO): NO